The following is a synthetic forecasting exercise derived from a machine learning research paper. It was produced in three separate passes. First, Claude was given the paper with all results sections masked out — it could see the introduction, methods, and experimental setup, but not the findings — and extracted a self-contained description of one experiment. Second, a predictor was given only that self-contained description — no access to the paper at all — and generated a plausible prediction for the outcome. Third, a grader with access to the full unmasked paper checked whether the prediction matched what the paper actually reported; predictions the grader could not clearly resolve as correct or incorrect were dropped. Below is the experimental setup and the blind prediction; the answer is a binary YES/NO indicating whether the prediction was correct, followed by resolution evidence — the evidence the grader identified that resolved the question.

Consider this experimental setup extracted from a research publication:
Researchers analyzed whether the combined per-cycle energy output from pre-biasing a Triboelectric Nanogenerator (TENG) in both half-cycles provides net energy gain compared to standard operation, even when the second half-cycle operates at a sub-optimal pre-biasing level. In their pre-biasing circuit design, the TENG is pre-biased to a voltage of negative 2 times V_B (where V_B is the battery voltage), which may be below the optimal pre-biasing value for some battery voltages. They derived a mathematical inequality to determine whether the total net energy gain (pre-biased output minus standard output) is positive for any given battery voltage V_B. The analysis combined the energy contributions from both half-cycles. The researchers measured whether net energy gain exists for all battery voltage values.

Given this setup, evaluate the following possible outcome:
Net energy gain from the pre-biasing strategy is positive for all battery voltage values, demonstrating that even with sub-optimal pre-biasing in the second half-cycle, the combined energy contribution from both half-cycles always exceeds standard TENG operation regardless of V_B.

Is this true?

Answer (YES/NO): YES